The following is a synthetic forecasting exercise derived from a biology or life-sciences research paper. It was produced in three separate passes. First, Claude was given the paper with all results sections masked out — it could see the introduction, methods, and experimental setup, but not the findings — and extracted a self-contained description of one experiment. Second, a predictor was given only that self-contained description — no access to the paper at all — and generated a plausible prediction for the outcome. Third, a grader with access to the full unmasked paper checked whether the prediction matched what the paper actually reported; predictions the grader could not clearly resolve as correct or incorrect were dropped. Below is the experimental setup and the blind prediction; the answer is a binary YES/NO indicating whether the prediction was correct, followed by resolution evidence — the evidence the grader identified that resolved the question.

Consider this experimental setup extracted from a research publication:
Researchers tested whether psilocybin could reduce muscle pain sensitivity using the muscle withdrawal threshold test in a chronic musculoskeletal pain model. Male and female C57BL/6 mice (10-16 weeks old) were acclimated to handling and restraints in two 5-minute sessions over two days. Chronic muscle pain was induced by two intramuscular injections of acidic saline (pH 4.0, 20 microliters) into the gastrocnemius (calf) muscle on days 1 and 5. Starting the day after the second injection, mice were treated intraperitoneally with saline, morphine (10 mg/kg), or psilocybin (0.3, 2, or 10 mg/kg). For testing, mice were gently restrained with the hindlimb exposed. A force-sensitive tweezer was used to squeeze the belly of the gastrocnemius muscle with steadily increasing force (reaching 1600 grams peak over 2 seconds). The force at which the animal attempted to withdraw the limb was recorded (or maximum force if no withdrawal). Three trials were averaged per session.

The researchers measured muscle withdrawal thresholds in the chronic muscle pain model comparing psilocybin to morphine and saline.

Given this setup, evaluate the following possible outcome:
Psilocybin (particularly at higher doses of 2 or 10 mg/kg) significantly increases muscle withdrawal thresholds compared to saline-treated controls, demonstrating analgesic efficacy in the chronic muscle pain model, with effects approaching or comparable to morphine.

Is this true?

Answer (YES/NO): NO